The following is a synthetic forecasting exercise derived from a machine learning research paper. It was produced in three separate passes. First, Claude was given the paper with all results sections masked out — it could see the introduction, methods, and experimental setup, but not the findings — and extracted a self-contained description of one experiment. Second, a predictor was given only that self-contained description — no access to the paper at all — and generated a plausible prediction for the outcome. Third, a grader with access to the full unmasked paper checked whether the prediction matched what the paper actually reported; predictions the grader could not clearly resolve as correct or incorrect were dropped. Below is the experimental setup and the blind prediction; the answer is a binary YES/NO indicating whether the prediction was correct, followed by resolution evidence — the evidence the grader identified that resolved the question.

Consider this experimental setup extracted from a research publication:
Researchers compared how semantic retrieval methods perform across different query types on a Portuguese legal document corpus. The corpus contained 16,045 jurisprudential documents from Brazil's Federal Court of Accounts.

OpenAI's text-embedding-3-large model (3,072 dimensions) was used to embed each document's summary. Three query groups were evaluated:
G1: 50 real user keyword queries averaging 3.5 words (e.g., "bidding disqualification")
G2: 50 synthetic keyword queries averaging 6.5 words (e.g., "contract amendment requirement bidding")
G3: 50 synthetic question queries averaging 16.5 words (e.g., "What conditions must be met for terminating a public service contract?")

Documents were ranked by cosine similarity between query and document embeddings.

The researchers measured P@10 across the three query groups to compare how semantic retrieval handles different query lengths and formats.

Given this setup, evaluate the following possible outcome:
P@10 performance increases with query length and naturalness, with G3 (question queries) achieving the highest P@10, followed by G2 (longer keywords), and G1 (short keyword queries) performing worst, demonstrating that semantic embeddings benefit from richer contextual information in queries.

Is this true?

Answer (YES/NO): NO